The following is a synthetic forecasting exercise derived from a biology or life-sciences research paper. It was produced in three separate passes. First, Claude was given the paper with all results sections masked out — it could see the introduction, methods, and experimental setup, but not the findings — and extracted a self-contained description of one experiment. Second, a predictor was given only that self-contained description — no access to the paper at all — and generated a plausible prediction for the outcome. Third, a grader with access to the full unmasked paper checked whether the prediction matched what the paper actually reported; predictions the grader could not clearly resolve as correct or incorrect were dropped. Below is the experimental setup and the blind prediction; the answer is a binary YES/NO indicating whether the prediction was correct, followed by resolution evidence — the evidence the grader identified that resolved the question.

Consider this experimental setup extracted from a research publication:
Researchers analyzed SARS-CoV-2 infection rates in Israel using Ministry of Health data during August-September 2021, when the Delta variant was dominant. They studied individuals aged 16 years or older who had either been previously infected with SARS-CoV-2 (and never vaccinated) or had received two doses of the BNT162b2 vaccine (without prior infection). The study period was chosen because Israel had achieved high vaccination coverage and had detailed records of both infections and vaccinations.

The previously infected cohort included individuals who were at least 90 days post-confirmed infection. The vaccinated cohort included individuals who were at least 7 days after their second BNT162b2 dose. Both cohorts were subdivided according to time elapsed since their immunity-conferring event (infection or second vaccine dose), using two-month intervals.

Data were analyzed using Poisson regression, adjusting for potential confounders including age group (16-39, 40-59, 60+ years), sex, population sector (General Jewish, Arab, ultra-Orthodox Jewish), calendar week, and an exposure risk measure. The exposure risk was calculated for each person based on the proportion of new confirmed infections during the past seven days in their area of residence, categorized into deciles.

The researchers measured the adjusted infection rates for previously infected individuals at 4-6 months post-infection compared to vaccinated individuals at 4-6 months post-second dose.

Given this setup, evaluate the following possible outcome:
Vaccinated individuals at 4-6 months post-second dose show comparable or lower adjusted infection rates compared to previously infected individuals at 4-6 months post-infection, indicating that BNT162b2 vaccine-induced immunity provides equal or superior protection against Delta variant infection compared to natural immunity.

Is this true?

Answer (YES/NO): NO